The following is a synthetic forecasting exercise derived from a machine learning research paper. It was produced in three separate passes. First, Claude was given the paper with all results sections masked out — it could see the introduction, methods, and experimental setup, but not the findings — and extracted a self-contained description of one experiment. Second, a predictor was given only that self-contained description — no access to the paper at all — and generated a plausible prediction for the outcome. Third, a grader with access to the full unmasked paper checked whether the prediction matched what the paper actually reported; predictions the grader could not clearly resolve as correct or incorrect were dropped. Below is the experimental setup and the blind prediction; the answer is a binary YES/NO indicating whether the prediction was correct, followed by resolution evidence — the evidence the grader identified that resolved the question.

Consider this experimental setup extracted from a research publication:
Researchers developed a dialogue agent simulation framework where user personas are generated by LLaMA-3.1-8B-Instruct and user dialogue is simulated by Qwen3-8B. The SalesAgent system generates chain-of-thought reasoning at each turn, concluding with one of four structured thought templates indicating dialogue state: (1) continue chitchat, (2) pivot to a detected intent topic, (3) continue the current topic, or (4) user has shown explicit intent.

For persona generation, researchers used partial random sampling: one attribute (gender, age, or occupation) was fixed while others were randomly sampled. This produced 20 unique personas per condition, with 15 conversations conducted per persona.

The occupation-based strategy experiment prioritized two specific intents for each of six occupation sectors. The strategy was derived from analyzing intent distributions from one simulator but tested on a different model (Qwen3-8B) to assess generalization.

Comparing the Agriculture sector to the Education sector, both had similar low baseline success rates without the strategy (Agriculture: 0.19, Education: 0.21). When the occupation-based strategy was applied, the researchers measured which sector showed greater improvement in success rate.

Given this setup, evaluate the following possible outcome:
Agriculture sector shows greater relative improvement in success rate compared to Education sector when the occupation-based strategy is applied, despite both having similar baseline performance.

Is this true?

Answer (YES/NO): NO